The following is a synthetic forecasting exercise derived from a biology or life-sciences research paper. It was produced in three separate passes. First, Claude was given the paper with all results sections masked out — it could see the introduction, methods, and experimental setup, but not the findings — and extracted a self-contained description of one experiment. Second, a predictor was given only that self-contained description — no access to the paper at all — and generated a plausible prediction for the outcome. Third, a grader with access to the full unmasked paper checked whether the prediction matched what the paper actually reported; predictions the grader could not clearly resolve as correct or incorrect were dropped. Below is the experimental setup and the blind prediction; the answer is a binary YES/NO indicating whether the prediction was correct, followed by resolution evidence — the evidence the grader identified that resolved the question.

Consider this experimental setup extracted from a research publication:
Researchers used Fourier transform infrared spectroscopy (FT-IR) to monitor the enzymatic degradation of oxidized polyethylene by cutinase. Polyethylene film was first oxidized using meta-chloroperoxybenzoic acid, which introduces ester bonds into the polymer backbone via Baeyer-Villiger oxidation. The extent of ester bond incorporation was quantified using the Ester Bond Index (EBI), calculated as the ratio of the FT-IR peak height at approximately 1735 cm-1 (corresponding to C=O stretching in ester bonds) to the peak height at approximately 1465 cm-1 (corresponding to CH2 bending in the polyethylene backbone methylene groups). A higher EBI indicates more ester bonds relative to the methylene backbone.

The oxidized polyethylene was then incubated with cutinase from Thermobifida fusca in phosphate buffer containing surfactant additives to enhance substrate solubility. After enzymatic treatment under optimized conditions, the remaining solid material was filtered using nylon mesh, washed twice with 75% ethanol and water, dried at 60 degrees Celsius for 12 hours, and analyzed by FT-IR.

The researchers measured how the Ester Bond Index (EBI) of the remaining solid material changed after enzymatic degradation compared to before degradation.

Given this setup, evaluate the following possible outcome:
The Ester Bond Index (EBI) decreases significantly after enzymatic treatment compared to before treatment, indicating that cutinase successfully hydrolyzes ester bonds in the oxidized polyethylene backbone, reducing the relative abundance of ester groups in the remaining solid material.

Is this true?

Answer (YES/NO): YES